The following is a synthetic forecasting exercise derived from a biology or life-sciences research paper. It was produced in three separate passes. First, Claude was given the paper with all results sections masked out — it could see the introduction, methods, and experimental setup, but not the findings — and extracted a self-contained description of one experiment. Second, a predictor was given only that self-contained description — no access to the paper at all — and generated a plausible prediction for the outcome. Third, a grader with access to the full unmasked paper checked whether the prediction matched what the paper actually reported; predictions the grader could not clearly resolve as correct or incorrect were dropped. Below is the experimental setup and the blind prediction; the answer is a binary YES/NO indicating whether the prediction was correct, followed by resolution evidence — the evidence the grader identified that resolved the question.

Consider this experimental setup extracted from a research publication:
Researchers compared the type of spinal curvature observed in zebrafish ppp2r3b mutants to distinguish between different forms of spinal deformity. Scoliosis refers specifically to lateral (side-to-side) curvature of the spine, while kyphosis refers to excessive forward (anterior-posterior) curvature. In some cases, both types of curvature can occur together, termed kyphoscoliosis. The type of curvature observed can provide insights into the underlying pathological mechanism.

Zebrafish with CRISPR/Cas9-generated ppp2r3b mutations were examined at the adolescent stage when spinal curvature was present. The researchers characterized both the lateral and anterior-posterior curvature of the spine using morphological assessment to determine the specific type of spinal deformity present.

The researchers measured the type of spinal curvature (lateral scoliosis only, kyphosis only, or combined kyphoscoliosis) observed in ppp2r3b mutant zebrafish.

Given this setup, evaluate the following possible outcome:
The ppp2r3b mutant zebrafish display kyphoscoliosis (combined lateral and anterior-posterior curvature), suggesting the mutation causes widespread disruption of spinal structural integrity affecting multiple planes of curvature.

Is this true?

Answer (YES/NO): YES